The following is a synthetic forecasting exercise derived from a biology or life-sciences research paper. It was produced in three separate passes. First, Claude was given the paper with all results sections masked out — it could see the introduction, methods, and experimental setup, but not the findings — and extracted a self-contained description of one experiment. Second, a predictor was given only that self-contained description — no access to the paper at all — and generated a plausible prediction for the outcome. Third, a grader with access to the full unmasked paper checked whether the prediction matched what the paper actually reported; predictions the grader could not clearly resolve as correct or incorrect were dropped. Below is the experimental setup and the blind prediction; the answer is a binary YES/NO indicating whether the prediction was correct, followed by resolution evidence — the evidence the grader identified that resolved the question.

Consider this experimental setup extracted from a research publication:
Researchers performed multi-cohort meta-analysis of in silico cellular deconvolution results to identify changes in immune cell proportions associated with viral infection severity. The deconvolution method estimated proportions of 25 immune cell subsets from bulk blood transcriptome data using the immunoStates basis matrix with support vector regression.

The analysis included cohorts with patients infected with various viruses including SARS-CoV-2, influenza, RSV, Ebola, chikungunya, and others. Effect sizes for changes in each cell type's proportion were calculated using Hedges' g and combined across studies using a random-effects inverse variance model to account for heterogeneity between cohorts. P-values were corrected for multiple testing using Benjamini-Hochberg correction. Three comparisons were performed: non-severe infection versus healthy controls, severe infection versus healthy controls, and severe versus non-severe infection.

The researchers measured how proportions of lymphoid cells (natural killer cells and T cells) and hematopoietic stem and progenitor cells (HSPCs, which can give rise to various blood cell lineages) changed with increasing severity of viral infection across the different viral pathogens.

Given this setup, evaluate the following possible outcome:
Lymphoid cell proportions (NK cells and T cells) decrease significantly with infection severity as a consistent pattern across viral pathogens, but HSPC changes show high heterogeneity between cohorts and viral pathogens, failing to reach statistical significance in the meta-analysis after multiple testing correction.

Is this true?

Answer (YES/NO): NO